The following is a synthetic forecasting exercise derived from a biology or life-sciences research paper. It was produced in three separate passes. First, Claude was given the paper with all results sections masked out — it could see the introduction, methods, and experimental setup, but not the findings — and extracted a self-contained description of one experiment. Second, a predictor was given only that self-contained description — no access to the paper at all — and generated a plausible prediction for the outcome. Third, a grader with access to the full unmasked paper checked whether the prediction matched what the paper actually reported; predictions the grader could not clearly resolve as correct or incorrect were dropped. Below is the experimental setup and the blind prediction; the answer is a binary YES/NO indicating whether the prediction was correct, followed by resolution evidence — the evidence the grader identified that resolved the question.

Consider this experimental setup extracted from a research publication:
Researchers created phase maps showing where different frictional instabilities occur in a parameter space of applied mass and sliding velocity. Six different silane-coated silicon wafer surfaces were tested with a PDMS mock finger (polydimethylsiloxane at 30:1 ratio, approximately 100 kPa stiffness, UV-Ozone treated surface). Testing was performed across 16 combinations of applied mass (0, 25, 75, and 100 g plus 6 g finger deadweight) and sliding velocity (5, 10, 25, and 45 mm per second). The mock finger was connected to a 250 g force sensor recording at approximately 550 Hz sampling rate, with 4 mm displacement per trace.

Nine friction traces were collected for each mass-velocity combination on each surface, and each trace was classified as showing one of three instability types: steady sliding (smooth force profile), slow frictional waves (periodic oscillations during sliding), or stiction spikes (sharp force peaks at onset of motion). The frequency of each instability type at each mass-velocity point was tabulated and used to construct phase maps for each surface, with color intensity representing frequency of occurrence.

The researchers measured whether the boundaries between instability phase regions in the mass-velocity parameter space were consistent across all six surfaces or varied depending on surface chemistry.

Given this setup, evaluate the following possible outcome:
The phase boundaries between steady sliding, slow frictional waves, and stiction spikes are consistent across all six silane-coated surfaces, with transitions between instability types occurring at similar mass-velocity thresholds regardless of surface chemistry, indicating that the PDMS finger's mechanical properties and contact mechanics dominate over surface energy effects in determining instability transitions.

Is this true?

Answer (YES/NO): NO